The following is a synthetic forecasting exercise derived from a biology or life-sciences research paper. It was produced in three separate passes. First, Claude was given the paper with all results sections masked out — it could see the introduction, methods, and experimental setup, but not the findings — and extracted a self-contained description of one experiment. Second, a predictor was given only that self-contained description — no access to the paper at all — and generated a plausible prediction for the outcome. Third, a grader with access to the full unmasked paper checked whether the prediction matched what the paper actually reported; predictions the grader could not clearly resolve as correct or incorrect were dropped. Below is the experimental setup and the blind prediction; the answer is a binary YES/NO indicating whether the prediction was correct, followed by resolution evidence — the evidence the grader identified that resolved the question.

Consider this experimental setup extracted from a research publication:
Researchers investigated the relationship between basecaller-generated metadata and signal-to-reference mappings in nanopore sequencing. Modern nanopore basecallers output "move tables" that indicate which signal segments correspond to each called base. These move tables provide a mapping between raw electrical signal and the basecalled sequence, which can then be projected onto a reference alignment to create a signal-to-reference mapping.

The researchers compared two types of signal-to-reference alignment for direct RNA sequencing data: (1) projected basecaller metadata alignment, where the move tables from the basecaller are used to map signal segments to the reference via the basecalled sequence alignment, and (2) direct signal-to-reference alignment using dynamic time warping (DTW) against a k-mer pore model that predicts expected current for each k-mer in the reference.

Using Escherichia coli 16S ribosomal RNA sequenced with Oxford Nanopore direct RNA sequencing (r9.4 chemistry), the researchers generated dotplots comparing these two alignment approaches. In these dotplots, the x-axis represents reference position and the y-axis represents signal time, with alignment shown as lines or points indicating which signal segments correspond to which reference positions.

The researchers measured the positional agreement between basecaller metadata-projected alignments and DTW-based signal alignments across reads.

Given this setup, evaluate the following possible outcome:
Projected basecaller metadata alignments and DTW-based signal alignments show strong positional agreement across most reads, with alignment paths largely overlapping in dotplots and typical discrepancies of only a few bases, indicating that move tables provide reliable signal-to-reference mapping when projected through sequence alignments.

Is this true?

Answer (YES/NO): NO